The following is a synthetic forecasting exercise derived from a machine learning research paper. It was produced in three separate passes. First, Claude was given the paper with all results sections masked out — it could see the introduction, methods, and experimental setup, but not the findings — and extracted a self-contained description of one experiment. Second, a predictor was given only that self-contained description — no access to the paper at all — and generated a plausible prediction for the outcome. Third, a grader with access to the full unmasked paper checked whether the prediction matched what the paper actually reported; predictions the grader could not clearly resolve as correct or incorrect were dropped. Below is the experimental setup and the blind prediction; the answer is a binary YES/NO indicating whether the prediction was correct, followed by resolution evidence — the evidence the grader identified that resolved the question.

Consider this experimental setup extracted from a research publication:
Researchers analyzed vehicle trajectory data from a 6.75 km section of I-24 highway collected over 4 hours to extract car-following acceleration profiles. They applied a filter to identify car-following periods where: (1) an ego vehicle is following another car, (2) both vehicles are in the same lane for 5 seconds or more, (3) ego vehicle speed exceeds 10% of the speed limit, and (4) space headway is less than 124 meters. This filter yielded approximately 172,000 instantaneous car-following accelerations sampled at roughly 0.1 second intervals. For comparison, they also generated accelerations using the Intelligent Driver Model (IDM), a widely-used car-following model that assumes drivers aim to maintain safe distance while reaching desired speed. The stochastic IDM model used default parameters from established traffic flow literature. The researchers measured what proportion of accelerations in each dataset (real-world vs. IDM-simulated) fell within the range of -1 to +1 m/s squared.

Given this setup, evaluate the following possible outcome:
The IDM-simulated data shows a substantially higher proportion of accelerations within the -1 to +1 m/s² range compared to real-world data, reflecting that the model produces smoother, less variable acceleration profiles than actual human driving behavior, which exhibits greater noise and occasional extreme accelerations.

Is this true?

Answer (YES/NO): YES